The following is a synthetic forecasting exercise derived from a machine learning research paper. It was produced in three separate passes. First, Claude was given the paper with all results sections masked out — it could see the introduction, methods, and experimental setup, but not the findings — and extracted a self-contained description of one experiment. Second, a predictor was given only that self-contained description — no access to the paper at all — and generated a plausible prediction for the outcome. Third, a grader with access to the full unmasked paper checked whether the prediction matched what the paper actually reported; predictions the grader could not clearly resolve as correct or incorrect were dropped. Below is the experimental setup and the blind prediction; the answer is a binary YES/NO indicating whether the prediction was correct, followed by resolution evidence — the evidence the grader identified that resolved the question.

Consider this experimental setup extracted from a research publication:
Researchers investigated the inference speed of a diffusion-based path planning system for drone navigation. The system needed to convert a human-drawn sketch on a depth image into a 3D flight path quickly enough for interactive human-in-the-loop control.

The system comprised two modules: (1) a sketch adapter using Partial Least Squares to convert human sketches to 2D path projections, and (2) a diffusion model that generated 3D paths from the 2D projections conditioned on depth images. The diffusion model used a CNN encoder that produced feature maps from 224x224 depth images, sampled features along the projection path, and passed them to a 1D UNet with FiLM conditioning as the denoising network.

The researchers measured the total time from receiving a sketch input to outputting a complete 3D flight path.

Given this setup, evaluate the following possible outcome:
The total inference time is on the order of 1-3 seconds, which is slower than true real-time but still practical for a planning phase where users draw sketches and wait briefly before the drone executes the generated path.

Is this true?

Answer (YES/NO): NO